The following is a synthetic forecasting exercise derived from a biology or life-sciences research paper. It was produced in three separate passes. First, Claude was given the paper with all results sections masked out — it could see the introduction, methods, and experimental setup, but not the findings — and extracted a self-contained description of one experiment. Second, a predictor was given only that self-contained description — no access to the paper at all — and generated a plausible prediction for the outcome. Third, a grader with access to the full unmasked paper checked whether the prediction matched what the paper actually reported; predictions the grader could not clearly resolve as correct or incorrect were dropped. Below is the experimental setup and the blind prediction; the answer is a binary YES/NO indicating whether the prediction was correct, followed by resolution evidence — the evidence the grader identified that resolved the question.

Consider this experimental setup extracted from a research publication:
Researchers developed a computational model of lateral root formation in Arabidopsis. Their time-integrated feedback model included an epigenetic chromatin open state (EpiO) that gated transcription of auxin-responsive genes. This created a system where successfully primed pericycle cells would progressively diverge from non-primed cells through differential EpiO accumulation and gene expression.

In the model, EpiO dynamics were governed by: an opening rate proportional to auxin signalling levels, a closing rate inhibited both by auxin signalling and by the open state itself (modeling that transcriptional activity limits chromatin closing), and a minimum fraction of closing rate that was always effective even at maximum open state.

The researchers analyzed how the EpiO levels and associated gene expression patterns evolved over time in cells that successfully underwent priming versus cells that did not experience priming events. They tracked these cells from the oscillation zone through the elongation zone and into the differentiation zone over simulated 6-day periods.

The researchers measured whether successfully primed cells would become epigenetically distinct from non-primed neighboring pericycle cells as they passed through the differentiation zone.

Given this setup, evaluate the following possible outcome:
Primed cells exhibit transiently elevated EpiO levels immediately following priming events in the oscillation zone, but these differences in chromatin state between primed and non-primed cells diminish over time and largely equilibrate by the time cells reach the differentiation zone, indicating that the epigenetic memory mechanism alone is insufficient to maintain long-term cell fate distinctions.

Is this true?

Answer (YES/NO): NO